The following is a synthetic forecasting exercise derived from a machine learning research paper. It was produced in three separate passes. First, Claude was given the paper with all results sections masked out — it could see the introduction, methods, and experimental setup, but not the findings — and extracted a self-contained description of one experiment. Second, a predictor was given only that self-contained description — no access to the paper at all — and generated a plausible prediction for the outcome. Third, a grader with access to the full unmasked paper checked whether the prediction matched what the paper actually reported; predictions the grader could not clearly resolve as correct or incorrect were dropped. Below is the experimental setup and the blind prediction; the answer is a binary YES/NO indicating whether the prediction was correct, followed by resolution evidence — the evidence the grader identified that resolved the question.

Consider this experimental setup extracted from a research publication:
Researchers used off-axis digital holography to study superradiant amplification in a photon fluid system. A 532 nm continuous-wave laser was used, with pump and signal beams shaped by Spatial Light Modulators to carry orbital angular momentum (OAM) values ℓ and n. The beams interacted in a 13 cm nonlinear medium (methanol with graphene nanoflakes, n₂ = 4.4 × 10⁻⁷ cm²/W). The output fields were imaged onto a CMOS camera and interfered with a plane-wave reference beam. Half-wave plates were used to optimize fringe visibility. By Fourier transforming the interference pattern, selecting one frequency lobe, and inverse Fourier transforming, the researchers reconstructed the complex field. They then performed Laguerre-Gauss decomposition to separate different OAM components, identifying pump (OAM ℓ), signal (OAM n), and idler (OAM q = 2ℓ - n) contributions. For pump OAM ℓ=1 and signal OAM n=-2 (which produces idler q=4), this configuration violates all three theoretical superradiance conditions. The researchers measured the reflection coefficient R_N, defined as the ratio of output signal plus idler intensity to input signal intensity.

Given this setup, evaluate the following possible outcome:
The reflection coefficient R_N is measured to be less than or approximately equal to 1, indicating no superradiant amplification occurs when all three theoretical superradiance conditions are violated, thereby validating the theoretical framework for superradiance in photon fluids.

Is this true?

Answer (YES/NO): YES